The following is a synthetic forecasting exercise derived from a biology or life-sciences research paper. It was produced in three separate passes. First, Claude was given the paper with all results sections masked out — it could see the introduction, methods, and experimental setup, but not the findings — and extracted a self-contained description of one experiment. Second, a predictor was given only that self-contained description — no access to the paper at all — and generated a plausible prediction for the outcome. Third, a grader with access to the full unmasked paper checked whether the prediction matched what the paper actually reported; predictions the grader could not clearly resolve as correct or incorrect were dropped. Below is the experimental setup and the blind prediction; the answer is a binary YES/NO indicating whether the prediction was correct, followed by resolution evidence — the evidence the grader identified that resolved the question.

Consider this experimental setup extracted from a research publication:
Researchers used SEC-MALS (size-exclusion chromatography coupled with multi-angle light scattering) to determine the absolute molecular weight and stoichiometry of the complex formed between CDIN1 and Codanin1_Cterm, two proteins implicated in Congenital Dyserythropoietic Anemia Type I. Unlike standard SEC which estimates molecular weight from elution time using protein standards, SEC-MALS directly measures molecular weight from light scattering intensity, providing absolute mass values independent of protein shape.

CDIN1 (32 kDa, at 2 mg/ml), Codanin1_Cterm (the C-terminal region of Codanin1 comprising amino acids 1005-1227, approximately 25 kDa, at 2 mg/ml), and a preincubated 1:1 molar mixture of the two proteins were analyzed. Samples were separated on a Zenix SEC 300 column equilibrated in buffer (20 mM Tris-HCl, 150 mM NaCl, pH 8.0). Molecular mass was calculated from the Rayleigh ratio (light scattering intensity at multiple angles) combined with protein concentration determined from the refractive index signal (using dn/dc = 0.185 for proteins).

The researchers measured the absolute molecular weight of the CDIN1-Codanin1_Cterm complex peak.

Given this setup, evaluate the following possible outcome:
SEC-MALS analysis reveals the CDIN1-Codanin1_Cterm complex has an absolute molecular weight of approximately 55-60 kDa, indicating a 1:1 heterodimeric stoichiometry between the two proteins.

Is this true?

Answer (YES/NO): YES